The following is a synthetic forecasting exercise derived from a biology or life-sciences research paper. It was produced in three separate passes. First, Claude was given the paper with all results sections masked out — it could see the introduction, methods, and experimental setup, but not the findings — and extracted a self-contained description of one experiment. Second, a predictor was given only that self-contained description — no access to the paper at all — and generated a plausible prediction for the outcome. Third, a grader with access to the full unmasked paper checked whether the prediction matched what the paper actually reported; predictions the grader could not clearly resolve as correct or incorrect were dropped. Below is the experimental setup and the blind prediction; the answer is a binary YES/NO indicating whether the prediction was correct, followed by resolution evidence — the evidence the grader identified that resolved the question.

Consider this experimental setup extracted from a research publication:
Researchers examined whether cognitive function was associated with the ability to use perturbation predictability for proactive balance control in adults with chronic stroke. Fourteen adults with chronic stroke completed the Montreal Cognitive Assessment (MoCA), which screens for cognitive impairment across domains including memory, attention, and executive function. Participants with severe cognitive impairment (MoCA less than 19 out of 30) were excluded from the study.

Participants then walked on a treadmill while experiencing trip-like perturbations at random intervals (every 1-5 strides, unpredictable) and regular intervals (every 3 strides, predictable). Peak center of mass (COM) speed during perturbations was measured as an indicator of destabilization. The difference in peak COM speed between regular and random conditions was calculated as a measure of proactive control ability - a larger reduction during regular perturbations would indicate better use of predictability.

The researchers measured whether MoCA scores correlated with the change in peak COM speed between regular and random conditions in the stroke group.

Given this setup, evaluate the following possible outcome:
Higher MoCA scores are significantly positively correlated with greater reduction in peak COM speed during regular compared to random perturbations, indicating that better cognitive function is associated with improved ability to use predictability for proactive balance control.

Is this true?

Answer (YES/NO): NO